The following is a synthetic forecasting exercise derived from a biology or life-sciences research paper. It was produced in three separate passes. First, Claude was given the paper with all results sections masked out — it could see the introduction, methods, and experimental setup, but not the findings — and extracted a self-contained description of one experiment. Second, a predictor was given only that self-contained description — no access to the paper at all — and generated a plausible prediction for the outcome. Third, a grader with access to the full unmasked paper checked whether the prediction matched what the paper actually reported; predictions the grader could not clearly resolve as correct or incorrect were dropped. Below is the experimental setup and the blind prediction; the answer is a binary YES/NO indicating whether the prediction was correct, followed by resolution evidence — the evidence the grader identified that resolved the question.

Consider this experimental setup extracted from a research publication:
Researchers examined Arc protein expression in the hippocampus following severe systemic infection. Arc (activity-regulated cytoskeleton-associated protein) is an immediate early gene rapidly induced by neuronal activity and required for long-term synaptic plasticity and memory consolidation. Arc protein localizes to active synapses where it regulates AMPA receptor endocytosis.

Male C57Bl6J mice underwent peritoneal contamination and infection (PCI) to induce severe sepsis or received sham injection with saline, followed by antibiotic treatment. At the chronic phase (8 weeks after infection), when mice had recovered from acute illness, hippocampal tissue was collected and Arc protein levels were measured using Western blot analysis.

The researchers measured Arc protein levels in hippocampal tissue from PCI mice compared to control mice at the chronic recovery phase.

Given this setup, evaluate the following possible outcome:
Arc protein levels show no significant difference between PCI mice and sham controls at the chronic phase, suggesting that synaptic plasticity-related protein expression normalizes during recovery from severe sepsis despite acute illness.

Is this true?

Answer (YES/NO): NO